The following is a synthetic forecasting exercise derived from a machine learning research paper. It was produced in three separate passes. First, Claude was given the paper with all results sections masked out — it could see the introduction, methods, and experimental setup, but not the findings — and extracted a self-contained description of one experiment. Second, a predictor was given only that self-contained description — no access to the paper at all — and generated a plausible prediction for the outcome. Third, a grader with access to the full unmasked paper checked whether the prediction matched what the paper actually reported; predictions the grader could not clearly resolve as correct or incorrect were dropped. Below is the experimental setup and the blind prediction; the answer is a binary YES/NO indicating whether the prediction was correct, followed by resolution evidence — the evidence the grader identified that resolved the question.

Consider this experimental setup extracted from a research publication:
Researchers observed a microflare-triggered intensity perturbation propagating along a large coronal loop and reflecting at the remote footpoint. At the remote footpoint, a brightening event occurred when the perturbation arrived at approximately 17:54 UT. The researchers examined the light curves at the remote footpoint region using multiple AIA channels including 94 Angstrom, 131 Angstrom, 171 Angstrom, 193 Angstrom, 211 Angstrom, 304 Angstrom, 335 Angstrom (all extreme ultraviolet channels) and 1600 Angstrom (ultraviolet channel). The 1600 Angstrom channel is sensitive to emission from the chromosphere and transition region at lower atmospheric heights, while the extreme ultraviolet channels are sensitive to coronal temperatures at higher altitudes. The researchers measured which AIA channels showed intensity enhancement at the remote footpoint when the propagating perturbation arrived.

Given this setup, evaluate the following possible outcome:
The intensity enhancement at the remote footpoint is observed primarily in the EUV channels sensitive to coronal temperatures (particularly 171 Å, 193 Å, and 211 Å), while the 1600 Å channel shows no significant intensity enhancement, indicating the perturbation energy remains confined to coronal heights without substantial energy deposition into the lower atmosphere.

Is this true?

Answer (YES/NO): NO